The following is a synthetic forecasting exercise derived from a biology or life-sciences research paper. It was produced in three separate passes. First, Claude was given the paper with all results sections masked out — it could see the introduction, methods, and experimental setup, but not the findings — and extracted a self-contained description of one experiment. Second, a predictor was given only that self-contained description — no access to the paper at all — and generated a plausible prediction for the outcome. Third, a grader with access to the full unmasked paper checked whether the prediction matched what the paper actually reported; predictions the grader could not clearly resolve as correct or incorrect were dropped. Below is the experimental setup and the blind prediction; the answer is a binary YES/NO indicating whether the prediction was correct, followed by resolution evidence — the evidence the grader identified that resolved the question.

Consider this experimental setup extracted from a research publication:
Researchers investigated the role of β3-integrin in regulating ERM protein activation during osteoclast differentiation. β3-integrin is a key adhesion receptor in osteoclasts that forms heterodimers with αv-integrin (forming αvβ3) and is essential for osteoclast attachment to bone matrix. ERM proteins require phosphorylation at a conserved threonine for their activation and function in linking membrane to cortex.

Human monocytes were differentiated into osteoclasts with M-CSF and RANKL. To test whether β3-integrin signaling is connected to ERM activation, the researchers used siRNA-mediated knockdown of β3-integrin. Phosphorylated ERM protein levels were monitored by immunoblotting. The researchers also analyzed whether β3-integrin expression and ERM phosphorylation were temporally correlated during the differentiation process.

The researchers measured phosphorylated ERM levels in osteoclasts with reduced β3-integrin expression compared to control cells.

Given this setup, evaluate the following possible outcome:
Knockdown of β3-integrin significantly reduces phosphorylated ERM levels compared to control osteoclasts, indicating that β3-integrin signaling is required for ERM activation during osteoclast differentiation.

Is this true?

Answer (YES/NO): NO